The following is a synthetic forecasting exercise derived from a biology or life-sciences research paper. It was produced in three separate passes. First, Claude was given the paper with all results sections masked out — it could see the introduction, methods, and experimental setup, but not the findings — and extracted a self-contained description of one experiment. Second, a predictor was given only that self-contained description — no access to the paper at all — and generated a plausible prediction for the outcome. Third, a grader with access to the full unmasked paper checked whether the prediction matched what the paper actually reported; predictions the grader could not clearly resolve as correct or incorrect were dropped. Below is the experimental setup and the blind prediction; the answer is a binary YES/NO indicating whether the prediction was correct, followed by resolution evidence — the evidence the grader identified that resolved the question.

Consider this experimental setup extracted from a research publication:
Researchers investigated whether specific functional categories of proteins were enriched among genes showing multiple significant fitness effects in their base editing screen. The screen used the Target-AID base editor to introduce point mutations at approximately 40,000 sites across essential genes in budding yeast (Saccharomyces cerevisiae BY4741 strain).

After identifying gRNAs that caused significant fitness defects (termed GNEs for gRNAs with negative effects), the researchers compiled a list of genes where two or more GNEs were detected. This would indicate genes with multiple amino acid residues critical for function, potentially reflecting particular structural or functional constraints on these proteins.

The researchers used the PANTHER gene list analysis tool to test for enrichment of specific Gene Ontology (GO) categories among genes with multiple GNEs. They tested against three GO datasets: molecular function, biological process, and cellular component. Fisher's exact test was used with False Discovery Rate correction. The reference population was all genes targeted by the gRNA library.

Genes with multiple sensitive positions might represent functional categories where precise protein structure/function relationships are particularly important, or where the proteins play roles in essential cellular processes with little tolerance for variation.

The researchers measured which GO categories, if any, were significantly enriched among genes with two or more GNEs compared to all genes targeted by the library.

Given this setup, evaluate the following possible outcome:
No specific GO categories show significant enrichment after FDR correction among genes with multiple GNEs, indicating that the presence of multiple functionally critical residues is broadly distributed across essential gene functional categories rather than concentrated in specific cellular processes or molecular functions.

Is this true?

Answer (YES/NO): NO